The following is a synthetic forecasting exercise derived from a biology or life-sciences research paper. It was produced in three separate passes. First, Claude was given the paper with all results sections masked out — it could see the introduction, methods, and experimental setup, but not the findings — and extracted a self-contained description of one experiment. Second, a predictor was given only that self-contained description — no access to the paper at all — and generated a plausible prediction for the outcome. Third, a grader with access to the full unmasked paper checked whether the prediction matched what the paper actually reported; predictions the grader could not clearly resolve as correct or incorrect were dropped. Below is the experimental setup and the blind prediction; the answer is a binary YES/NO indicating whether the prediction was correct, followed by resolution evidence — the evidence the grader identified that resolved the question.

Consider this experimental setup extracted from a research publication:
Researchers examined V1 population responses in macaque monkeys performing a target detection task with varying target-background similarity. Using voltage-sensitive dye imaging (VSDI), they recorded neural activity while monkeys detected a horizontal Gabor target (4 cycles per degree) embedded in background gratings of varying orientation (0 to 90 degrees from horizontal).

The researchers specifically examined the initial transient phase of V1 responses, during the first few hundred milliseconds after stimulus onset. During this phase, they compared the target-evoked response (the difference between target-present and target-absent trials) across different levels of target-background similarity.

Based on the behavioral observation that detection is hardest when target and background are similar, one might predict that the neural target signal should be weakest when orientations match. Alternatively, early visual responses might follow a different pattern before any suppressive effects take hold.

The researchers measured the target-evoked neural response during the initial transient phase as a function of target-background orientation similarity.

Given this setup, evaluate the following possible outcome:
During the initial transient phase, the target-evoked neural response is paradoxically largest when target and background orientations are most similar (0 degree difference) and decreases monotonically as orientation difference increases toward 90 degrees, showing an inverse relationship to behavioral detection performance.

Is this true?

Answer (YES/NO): YES